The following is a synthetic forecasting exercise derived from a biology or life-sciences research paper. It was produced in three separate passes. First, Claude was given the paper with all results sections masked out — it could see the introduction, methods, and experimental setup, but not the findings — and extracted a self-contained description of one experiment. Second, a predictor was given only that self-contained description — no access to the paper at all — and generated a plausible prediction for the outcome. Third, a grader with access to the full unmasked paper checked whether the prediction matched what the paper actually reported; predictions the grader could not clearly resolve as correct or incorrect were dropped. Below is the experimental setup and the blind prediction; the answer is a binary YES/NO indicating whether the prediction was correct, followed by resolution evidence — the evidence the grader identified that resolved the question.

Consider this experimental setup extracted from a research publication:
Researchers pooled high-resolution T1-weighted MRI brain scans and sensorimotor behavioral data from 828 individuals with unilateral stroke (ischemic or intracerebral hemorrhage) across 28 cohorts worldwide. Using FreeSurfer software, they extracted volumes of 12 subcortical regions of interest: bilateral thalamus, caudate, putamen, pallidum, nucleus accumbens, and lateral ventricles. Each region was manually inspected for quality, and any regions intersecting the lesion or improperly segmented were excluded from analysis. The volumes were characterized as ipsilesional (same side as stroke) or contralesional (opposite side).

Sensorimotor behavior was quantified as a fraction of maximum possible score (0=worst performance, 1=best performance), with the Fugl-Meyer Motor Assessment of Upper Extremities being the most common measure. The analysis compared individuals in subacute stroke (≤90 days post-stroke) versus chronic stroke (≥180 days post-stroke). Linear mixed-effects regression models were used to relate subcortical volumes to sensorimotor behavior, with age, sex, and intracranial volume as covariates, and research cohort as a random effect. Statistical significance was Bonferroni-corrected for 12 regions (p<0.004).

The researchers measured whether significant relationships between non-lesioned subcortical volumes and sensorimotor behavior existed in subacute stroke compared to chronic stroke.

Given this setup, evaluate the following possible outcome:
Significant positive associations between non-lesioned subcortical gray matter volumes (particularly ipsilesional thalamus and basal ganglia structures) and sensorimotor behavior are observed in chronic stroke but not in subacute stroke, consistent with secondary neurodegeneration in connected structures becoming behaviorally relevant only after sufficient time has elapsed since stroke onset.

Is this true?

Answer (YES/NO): NO